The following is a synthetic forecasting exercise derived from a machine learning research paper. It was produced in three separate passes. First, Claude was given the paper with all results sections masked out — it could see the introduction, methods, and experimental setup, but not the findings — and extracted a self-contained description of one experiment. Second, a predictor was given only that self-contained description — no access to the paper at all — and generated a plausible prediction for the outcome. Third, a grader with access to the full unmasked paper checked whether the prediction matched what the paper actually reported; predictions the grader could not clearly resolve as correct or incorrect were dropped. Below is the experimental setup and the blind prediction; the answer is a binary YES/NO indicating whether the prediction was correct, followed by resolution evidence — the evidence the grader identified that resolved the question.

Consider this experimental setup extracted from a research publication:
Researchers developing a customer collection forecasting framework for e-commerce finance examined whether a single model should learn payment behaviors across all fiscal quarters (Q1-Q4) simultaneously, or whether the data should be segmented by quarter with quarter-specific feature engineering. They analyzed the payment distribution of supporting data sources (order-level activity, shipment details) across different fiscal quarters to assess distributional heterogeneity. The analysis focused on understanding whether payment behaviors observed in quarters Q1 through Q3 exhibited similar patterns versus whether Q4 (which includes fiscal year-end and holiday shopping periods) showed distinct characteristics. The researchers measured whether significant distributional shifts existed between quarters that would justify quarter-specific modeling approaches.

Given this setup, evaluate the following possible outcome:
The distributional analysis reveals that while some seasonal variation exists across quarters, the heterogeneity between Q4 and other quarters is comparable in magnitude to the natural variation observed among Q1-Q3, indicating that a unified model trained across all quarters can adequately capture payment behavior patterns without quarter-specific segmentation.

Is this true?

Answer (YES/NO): NO